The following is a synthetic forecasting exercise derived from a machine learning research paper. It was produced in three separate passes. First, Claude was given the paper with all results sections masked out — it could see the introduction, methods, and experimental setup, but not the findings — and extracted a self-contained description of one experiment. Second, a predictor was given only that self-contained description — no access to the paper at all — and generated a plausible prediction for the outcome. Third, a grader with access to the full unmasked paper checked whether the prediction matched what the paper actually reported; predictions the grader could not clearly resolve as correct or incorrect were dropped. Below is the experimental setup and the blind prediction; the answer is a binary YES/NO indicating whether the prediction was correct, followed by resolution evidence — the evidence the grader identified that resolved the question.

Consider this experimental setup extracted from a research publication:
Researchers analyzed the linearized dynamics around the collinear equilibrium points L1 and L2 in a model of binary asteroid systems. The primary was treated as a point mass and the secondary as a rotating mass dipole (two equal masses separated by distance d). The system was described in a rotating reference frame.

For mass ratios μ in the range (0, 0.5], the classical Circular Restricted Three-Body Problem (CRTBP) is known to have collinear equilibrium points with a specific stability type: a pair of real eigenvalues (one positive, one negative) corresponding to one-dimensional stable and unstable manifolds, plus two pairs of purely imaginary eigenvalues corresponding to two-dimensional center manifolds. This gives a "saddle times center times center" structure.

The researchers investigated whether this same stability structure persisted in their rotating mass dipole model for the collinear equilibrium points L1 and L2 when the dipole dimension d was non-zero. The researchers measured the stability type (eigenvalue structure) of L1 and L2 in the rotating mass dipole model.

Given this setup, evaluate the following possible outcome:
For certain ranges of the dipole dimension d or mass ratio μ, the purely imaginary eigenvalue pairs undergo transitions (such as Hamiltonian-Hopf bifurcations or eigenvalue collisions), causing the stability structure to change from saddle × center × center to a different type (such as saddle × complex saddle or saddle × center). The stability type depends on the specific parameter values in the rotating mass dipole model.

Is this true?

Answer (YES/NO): NO